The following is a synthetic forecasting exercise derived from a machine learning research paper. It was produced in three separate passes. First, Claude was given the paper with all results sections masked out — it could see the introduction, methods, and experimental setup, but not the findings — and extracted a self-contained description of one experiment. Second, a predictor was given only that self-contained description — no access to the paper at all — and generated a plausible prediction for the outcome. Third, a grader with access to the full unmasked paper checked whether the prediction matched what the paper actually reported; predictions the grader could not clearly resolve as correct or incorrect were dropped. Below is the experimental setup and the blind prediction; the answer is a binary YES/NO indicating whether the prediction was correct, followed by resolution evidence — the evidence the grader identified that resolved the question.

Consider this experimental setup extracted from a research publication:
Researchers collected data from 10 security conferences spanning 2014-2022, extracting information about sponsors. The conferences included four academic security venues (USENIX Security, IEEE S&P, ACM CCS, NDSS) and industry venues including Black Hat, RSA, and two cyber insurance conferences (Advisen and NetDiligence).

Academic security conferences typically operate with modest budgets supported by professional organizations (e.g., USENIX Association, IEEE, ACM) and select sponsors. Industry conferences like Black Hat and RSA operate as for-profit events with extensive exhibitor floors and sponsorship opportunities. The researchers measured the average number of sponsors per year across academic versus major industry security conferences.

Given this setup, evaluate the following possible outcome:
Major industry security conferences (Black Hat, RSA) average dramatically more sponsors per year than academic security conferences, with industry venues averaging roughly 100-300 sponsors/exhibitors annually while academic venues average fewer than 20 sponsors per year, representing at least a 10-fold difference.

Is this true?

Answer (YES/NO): NO